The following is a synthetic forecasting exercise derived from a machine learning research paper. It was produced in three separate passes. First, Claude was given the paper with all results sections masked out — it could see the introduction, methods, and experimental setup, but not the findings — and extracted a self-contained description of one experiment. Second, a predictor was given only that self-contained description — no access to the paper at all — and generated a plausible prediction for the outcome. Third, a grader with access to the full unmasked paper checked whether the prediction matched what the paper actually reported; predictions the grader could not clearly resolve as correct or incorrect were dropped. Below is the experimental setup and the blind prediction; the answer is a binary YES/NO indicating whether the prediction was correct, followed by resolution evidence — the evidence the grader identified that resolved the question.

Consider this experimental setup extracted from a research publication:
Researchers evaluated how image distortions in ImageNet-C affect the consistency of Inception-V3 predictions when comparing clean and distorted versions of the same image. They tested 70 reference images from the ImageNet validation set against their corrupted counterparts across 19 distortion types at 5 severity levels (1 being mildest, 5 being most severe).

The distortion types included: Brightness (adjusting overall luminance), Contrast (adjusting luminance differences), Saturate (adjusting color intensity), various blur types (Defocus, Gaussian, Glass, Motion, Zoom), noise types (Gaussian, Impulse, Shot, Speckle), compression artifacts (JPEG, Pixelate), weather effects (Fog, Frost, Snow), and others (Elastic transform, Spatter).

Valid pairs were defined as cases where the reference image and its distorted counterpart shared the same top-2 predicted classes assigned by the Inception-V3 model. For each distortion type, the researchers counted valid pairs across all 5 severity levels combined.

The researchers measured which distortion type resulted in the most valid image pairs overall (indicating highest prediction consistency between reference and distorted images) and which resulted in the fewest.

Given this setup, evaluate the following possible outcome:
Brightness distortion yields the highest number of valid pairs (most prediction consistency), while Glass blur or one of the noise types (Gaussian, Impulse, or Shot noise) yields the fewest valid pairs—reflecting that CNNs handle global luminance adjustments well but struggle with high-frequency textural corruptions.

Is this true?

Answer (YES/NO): YES